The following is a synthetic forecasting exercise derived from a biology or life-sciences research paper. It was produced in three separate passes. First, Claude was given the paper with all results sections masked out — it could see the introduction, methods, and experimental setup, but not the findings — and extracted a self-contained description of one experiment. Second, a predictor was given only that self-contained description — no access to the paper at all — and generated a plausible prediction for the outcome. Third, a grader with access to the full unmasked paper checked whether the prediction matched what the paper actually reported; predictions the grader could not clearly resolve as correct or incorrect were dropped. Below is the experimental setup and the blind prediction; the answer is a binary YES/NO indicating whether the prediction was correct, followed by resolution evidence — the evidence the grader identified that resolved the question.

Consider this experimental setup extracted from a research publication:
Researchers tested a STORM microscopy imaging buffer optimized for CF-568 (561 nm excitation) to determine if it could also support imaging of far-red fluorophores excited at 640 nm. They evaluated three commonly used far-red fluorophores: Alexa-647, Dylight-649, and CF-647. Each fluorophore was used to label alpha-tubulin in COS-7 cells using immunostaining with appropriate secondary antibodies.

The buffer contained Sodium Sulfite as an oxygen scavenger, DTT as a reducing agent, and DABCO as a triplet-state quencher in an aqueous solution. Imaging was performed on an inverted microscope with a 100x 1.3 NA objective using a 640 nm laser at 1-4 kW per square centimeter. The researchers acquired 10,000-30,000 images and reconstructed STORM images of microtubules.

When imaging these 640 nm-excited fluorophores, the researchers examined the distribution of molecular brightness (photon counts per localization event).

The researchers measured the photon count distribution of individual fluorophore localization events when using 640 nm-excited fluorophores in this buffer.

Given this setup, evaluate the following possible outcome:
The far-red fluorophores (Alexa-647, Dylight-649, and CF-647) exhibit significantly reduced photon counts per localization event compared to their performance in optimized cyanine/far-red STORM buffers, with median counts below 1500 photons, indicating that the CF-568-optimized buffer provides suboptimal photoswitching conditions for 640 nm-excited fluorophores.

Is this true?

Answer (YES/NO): NO